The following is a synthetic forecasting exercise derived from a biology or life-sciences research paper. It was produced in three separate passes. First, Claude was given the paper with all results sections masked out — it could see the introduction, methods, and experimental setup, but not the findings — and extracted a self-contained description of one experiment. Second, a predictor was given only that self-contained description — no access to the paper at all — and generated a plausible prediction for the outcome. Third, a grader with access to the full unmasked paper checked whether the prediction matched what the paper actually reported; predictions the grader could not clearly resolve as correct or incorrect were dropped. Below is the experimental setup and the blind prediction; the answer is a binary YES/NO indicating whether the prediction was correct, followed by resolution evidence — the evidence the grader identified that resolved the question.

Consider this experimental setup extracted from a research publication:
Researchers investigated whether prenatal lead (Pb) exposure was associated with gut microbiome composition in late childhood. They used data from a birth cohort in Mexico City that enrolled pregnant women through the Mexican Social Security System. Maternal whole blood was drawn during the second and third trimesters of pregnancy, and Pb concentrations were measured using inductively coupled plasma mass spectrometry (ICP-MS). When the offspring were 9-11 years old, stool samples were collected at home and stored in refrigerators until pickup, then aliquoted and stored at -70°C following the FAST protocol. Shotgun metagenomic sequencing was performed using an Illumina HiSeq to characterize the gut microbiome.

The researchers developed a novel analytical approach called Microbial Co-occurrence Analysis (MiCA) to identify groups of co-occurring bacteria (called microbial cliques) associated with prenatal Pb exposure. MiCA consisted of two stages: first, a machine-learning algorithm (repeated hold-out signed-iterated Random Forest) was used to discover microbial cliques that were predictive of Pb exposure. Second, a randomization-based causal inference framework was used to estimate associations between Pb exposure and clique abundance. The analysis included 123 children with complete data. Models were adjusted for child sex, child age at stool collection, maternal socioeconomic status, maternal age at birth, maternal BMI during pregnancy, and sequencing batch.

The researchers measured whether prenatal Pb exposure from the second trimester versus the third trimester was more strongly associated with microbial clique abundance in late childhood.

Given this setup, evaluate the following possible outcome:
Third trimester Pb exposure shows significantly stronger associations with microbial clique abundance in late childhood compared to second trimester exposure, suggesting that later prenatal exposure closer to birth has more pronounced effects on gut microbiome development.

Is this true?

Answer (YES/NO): NO